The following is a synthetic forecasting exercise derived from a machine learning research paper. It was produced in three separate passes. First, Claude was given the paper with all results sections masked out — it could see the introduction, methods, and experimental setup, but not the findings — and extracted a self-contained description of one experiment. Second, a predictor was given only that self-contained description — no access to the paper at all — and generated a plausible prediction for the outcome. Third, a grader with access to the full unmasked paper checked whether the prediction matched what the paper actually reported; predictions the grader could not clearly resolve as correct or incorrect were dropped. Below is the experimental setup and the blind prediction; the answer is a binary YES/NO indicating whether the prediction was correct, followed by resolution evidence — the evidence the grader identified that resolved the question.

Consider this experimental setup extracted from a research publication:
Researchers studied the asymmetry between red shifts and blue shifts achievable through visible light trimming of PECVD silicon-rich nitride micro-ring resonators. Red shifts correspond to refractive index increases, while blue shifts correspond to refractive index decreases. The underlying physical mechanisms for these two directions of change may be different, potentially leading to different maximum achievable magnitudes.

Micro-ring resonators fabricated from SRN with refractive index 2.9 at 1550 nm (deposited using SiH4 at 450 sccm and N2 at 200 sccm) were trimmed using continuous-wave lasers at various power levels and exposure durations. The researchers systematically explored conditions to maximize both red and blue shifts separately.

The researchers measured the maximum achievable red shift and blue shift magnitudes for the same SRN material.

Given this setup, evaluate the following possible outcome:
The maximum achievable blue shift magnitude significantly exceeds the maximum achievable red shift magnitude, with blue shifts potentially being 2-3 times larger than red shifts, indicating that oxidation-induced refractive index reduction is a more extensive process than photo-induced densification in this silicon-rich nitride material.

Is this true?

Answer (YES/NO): NO